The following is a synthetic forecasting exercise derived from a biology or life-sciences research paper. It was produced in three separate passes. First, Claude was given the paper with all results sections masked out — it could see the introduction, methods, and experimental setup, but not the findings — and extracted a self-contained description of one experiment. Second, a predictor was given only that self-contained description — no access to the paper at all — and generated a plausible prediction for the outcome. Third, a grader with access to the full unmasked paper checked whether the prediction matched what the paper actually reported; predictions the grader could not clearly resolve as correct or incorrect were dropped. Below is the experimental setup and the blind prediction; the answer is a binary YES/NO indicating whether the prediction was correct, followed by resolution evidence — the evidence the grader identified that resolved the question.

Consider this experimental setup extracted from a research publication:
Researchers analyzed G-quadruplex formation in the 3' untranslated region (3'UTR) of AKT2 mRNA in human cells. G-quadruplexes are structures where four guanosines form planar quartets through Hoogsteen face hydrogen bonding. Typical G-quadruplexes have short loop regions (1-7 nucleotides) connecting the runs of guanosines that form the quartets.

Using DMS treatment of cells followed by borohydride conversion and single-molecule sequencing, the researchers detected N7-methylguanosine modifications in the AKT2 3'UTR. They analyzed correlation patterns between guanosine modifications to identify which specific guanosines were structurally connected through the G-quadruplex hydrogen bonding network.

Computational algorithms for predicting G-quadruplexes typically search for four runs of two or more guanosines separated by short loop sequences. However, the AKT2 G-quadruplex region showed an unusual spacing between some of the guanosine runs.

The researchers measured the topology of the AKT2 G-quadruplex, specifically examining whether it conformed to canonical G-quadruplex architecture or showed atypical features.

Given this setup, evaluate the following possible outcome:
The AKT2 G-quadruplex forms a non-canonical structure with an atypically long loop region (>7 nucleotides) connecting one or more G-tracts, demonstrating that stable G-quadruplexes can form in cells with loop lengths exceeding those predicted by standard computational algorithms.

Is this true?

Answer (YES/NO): YES